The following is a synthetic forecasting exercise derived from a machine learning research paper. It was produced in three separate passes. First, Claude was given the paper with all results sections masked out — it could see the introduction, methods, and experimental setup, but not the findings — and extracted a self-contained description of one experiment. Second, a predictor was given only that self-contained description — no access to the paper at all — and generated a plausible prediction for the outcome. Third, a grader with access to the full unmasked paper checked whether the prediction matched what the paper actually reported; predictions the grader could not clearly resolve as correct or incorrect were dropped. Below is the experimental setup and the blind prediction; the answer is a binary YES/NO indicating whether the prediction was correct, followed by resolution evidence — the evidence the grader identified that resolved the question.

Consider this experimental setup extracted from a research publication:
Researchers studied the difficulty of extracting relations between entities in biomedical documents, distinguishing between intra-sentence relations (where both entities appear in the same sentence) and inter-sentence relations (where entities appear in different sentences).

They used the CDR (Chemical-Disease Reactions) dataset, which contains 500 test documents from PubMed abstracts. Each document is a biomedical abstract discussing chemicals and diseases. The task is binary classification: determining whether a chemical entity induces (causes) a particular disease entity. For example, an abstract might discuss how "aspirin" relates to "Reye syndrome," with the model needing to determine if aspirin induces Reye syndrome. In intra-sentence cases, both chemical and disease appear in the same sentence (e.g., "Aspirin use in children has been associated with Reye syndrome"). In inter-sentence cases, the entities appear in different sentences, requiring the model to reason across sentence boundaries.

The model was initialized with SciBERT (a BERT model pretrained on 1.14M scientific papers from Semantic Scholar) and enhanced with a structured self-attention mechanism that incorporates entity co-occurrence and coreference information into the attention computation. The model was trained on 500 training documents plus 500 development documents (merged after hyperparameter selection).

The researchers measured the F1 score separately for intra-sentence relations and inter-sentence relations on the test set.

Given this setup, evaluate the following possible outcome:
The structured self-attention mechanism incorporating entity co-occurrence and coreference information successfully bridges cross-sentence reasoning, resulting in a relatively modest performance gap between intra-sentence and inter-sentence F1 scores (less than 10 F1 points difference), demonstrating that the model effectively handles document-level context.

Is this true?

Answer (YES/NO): NO